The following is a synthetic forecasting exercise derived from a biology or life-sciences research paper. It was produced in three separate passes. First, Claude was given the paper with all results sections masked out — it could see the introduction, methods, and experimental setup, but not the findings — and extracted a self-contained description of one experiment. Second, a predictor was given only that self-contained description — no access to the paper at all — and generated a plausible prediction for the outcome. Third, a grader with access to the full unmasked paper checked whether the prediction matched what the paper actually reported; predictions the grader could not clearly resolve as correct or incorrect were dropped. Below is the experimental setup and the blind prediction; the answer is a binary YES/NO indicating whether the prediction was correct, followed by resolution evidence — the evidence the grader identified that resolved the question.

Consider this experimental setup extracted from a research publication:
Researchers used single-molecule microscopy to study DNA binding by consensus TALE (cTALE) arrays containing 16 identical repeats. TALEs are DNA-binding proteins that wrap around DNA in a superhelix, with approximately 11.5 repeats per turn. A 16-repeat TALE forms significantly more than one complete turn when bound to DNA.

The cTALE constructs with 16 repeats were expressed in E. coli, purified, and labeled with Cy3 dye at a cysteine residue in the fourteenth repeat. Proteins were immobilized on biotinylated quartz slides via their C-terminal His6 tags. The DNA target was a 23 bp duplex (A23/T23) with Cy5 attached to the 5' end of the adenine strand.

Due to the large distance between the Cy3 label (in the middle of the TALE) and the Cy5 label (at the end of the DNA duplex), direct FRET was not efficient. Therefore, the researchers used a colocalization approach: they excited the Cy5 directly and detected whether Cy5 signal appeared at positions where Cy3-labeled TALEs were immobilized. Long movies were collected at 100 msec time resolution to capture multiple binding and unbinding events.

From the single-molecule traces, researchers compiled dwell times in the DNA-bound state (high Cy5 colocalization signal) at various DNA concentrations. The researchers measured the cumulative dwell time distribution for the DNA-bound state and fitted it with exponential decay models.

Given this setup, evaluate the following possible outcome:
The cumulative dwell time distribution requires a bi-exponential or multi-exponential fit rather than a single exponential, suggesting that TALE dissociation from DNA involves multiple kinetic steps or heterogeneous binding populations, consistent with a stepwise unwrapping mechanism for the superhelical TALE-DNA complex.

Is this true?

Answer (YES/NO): YES